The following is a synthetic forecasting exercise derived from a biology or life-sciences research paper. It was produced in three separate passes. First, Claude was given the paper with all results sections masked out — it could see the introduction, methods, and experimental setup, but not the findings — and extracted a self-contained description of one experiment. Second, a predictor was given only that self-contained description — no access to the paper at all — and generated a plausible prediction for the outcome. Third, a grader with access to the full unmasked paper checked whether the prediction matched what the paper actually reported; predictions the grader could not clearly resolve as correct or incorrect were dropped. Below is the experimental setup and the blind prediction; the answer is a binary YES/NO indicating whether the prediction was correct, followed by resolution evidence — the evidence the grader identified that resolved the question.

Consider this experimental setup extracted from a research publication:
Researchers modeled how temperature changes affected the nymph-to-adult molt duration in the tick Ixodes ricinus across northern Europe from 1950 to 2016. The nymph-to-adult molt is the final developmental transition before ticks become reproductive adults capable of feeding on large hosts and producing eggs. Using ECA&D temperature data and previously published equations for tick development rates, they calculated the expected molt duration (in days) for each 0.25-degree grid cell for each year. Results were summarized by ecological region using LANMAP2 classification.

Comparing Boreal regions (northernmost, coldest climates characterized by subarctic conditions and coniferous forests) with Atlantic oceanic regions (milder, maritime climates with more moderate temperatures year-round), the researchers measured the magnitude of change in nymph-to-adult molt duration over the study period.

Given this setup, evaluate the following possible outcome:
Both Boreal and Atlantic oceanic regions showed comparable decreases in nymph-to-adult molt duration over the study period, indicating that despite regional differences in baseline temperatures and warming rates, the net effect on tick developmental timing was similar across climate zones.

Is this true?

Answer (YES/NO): NO